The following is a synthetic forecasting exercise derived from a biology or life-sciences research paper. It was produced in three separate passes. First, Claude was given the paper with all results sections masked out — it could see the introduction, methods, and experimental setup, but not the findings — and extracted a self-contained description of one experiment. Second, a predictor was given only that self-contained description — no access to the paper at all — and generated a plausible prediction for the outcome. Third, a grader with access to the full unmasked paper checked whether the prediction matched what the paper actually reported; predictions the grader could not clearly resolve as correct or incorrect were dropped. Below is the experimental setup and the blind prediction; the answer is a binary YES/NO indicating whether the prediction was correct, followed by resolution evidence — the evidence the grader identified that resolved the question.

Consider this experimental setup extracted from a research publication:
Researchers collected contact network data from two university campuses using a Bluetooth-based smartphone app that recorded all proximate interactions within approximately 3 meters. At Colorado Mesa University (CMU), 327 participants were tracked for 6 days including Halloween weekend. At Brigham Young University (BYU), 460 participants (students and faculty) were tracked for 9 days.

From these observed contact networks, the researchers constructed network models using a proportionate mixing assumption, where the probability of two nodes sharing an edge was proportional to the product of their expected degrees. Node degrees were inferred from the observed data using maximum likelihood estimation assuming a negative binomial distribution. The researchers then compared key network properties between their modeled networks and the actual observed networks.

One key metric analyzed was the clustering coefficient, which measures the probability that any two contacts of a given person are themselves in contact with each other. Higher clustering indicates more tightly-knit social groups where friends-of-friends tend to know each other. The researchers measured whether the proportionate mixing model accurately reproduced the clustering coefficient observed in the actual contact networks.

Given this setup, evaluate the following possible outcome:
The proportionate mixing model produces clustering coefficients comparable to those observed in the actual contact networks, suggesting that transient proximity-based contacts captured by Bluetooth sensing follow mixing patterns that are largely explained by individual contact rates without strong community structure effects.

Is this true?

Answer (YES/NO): YES